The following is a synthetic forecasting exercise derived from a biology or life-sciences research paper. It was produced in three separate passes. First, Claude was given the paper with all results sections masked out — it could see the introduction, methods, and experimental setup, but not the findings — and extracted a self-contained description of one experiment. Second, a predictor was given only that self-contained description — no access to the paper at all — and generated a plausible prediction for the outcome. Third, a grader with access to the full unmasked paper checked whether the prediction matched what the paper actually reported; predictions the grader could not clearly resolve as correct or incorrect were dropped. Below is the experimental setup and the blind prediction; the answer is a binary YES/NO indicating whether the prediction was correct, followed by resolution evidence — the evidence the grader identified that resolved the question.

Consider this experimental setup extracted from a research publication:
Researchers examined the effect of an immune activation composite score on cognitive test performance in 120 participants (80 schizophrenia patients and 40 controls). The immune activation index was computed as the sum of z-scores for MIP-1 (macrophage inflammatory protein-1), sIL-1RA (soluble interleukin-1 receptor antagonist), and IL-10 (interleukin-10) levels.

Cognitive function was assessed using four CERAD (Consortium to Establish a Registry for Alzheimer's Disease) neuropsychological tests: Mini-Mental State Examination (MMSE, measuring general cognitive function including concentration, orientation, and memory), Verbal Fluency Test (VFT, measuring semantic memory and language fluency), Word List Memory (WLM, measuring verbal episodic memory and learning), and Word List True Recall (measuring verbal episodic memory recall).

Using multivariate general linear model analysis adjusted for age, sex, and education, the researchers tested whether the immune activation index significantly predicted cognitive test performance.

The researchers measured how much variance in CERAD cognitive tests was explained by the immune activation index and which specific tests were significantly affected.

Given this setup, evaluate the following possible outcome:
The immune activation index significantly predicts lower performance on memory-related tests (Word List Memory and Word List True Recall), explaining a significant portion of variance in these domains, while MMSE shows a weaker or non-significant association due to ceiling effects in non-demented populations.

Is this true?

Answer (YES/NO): YES